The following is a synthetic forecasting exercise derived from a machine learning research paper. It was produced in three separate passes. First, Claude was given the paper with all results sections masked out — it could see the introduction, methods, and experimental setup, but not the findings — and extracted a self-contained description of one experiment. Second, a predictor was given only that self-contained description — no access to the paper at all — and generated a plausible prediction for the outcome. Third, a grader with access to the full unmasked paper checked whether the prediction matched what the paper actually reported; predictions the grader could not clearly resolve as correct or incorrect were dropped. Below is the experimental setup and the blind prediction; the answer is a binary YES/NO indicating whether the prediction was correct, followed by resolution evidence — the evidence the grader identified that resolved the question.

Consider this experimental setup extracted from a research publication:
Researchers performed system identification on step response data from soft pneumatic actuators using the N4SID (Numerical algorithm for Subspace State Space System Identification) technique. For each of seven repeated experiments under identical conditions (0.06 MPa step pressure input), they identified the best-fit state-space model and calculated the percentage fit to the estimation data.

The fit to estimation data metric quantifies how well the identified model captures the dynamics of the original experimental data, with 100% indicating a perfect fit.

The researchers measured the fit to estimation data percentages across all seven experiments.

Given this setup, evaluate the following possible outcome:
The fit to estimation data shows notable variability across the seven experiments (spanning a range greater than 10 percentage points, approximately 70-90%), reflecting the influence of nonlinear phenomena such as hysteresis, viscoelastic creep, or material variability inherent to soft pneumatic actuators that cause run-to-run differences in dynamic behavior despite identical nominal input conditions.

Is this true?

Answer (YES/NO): NO